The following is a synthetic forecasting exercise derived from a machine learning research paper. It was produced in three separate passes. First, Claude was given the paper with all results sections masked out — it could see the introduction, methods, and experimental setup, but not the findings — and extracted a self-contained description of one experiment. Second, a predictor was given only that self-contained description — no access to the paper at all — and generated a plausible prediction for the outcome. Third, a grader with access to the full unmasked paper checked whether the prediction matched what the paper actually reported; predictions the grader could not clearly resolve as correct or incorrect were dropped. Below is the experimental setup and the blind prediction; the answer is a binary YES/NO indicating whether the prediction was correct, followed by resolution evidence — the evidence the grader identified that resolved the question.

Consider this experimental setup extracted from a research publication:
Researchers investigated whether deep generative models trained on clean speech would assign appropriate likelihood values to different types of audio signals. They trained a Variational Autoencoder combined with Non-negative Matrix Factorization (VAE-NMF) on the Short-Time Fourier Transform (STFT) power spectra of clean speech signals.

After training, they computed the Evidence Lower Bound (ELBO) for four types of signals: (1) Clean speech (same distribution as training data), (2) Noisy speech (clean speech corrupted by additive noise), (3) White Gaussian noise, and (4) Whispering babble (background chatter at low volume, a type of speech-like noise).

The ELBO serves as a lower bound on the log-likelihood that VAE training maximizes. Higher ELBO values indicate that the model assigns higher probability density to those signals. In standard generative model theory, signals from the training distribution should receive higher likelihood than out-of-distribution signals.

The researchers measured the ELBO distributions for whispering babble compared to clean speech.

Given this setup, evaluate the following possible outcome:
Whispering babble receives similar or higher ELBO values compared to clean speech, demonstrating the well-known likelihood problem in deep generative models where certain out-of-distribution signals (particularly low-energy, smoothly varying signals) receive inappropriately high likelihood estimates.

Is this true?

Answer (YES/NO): YES